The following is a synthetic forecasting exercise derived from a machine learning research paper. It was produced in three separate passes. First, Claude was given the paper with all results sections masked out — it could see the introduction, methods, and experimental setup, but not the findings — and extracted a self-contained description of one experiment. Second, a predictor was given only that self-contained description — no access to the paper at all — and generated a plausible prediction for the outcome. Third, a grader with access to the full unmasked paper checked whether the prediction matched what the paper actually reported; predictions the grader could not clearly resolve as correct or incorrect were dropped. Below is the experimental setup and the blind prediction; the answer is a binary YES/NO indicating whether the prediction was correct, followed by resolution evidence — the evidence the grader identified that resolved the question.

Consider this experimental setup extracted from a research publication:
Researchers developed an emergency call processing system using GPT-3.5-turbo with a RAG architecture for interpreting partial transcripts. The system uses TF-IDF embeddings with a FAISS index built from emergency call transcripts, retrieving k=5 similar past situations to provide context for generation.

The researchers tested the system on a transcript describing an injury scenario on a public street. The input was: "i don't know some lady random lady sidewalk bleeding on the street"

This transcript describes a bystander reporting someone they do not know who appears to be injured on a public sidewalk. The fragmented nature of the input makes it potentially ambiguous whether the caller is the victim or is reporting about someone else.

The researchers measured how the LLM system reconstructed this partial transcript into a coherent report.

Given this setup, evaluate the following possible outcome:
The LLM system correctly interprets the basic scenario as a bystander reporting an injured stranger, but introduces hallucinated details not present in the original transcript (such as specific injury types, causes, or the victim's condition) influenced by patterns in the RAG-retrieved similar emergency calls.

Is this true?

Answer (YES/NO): NO